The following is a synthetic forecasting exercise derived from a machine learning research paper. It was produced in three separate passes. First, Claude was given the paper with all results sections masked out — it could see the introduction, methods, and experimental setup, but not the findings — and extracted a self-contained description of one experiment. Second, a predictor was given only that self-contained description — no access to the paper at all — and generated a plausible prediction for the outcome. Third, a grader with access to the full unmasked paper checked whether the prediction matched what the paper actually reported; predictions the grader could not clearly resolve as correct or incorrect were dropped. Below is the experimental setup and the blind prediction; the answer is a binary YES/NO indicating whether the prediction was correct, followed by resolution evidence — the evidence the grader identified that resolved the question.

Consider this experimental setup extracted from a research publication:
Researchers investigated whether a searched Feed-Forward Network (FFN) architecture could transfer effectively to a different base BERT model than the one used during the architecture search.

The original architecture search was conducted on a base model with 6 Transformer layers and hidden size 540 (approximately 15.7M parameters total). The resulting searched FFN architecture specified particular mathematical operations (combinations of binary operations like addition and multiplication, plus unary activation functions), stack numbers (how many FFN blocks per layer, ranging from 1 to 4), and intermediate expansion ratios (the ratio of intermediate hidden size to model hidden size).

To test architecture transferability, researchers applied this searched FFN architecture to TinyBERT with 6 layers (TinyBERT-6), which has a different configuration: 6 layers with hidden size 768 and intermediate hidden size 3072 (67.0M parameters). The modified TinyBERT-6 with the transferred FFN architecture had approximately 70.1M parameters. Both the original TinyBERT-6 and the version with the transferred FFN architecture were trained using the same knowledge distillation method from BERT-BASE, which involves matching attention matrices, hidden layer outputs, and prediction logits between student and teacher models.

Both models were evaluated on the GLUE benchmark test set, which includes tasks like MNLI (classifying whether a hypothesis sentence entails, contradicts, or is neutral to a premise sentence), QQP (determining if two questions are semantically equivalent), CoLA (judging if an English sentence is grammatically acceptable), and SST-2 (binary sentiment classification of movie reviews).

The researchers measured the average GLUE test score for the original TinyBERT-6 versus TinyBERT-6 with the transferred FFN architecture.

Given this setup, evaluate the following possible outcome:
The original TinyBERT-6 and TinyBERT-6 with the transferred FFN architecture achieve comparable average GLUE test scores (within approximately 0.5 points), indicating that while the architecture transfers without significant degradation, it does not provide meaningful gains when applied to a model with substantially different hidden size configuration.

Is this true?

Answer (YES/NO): NO